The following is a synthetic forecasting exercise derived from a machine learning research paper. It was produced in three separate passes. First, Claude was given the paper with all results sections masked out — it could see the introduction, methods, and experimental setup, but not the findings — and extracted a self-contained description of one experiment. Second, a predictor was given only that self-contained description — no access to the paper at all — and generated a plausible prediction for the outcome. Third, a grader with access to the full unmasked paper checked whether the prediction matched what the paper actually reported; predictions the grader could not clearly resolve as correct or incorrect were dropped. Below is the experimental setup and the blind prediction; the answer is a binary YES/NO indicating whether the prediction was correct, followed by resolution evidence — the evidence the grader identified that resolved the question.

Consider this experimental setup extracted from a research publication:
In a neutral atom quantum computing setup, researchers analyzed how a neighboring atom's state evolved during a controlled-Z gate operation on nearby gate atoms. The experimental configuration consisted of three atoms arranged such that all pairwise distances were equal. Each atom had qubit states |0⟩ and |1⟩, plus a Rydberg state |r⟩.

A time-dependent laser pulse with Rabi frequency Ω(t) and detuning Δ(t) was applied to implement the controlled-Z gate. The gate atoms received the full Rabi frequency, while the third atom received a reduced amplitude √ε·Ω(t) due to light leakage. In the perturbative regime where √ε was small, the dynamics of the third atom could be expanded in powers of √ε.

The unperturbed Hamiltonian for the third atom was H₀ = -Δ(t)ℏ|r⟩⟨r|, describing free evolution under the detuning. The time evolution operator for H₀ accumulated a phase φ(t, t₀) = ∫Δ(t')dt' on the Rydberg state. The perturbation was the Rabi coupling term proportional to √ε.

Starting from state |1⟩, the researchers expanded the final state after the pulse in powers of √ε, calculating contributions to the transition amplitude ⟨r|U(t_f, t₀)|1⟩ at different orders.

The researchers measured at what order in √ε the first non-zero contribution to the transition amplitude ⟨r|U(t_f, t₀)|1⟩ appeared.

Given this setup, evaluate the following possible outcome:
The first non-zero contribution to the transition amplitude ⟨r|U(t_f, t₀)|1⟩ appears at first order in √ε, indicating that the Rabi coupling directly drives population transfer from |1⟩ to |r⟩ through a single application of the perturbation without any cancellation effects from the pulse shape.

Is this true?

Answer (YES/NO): YES